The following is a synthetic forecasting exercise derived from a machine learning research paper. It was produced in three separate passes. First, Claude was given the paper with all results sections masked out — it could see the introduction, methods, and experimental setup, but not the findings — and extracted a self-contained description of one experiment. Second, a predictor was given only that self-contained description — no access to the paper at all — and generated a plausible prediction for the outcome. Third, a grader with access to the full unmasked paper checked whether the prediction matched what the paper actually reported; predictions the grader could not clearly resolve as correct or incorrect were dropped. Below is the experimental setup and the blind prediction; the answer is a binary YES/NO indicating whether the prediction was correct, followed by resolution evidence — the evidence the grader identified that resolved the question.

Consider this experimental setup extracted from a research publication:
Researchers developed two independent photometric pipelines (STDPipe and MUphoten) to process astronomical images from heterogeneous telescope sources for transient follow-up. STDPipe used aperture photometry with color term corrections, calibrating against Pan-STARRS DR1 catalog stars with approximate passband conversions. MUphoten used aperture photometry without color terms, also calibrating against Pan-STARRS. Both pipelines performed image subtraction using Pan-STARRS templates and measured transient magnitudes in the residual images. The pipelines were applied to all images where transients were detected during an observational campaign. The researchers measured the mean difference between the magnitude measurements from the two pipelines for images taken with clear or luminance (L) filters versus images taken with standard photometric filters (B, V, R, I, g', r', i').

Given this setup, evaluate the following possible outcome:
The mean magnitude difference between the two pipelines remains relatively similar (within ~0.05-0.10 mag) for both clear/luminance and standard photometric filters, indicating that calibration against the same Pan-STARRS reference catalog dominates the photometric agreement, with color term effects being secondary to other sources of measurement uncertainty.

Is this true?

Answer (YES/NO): NO